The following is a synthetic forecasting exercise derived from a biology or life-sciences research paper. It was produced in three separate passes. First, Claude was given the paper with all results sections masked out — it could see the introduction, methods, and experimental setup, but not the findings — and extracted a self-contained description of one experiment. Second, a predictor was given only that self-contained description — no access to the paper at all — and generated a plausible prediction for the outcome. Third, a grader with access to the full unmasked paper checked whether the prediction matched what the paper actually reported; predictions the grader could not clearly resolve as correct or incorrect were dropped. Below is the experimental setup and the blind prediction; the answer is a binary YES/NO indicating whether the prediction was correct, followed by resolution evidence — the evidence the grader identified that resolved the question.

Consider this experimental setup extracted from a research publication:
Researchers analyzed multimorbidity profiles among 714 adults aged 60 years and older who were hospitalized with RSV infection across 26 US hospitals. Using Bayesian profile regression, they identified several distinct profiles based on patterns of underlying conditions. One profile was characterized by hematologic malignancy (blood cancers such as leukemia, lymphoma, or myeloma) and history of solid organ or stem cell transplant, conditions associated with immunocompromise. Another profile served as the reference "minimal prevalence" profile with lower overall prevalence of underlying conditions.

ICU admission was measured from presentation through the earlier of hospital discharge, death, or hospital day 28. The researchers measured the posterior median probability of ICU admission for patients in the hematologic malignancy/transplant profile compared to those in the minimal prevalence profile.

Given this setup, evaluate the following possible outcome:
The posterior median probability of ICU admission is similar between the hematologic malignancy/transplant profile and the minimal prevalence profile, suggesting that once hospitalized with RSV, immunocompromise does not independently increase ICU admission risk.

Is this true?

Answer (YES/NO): NO